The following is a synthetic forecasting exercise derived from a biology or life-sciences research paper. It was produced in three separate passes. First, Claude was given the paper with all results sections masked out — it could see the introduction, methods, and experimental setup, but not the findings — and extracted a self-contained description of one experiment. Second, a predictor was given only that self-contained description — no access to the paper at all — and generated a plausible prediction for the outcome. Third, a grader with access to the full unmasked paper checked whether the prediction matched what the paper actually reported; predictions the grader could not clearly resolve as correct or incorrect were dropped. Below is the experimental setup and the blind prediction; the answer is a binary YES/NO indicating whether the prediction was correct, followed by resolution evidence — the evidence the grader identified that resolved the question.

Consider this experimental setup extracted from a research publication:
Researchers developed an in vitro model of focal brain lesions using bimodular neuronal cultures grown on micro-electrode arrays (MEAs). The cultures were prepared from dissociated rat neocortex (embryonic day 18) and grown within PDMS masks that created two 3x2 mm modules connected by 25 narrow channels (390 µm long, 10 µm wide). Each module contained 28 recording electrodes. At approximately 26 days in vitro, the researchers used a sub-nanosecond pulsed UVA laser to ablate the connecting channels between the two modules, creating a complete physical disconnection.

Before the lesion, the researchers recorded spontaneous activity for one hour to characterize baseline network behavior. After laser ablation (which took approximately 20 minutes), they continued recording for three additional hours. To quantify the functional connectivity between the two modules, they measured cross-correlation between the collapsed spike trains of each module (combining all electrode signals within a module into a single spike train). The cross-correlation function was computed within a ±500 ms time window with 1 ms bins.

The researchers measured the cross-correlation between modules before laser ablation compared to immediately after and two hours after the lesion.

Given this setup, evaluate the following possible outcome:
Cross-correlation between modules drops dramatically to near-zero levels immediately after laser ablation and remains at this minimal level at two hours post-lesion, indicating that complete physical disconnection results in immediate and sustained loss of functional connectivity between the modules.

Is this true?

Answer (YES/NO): YES